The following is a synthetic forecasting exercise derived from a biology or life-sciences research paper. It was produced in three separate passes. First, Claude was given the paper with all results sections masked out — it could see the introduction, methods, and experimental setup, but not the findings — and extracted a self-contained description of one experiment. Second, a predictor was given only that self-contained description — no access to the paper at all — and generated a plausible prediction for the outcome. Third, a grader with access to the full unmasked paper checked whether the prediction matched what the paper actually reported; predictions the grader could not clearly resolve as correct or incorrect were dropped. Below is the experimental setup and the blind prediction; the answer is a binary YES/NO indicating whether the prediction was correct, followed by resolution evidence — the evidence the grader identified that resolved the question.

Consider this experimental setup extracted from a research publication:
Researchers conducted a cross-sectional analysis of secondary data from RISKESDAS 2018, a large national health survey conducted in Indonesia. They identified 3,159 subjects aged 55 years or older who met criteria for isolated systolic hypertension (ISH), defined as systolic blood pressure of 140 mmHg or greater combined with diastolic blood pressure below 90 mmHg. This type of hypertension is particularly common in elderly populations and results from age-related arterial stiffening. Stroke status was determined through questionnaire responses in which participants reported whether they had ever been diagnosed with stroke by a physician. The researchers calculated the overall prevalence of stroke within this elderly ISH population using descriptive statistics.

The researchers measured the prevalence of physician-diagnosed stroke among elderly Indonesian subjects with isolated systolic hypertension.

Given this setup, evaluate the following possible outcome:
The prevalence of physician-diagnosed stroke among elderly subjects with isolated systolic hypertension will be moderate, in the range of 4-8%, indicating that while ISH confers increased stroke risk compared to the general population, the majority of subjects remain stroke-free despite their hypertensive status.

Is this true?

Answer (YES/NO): NO